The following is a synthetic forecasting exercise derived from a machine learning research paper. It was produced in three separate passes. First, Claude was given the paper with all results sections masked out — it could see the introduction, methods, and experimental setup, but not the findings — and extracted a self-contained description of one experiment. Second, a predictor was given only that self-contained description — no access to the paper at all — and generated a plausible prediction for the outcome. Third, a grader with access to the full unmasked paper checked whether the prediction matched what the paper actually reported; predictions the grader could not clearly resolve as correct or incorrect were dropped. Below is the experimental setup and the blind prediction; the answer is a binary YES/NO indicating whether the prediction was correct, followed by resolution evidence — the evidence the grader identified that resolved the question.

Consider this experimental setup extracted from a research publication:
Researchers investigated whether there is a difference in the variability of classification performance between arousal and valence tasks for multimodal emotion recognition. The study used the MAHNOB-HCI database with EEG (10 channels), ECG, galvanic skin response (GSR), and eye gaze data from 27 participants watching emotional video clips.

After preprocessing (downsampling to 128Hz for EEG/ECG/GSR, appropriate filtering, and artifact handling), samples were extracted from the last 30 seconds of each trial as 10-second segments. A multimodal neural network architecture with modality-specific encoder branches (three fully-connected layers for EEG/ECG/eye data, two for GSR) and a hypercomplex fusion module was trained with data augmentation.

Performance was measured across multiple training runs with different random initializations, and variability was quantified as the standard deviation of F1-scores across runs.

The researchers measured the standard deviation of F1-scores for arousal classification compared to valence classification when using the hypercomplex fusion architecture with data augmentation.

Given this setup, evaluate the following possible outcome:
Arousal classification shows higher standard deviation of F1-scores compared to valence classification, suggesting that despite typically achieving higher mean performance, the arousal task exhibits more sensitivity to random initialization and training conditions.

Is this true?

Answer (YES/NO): NO